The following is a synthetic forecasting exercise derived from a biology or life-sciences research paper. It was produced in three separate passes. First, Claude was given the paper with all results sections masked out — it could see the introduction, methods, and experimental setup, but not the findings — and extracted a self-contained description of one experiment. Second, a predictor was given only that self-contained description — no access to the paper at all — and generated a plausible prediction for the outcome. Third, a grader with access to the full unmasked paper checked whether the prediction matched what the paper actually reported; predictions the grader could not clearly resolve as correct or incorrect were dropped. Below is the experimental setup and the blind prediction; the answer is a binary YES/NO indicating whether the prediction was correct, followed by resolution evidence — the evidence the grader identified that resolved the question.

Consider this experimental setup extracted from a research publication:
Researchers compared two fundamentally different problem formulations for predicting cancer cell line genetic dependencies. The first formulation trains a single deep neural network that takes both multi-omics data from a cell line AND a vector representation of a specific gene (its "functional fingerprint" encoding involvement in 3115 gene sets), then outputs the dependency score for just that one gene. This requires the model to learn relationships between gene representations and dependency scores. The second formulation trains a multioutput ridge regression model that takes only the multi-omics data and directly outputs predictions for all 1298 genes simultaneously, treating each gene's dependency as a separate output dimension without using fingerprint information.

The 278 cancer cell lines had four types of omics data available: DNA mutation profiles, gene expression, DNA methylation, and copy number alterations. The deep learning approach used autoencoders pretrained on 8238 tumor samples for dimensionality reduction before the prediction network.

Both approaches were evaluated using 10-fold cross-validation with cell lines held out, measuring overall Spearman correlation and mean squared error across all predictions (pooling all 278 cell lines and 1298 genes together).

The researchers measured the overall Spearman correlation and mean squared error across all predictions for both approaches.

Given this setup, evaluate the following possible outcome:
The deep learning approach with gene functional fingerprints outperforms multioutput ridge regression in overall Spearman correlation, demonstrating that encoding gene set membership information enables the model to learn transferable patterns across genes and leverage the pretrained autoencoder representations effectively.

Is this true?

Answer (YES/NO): NO